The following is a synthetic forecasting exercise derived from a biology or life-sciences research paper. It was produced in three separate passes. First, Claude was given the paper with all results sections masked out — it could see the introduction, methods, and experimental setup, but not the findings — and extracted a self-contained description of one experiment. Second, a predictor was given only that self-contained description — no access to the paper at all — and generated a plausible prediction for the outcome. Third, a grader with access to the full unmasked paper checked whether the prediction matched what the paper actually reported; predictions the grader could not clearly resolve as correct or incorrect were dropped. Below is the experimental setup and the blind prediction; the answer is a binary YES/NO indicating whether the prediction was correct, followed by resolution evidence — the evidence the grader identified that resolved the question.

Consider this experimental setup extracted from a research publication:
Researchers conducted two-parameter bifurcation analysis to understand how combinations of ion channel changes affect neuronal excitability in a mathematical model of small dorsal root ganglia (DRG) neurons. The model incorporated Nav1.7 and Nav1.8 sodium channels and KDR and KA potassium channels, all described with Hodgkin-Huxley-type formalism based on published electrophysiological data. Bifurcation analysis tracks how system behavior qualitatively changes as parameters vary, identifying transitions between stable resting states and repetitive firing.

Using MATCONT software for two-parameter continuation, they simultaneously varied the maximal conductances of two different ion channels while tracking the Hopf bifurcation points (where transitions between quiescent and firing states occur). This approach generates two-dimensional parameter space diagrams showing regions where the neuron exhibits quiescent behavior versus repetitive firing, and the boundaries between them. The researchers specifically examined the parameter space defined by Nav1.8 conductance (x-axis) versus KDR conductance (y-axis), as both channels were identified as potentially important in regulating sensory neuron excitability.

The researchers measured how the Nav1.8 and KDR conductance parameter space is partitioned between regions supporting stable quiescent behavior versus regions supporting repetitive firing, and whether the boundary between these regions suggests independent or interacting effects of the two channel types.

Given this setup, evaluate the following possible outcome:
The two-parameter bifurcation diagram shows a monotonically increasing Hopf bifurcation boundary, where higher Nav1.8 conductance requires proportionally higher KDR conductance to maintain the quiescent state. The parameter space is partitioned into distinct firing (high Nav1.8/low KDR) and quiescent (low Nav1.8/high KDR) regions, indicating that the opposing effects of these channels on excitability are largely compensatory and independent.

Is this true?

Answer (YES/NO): YES